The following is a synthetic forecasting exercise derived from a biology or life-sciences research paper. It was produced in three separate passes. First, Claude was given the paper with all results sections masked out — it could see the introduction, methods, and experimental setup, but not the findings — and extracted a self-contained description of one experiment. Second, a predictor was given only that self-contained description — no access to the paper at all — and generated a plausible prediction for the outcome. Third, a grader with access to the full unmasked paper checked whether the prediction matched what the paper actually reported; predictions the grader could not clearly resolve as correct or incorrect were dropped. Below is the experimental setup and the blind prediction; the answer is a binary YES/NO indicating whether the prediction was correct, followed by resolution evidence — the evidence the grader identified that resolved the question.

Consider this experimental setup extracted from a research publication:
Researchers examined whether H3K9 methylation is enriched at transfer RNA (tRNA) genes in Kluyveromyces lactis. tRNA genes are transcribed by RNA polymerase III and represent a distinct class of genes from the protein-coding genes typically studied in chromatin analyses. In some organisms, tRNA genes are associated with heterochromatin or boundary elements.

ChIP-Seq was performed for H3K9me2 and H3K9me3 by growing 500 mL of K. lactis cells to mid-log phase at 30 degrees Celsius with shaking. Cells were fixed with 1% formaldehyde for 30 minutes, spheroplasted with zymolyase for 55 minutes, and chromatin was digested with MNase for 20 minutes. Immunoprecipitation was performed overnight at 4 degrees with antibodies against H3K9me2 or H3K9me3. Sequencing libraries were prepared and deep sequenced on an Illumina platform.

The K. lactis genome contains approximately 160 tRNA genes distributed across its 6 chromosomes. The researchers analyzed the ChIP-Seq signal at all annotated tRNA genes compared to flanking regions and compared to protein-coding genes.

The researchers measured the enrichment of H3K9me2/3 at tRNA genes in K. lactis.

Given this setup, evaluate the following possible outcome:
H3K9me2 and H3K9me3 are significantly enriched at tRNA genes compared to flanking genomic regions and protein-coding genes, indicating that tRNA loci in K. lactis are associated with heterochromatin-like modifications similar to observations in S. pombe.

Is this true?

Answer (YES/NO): NO